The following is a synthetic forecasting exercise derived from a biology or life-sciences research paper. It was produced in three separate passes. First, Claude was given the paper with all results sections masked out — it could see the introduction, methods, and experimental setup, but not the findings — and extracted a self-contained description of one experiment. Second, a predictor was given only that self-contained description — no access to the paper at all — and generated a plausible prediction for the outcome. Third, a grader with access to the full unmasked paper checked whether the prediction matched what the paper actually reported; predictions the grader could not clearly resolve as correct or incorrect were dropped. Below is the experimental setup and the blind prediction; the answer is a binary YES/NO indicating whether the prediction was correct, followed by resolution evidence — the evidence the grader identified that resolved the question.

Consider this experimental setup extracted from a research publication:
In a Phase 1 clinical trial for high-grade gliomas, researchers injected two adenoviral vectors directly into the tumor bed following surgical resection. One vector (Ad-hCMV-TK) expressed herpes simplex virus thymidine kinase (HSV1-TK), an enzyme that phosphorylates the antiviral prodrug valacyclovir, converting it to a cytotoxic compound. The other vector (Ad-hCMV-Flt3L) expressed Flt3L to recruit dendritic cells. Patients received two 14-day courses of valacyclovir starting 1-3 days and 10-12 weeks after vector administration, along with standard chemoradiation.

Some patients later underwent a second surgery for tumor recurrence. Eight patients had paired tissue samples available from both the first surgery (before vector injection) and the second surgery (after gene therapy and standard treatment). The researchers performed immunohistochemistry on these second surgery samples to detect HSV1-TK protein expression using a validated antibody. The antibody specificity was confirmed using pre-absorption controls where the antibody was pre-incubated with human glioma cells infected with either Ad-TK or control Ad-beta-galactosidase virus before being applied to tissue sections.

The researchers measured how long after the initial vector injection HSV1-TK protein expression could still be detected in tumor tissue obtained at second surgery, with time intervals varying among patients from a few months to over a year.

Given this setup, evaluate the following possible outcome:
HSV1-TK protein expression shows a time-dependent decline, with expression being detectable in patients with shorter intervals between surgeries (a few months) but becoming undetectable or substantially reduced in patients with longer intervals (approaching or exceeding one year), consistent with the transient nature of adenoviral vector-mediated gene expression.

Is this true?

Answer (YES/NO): NO